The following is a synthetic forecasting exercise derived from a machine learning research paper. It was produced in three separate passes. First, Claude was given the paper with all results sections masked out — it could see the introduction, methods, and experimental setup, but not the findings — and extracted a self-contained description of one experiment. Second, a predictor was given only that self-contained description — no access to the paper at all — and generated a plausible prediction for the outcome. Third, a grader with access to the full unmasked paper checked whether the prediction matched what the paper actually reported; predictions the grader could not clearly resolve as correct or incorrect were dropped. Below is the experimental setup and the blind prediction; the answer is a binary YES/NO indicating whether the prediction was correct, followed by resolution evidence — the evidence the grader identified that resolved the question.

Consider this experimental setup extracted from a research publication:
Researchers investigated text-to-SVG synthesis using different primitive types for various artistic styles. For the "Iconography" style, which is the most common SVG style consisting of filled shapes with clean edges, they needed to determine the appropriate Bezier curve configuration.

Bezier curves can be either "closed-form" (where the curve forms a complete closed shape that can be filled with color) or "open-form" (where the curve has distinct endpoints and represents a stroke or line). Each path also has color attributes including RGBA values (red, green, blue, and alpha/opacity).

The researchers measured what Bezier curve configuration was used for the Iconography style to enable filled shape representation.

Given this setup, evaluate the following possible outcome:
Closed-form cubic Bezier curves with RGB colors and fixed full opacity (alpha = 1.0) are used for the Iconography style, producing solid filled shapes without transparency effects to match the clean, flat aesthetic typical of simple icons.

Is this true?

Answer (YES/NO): NO